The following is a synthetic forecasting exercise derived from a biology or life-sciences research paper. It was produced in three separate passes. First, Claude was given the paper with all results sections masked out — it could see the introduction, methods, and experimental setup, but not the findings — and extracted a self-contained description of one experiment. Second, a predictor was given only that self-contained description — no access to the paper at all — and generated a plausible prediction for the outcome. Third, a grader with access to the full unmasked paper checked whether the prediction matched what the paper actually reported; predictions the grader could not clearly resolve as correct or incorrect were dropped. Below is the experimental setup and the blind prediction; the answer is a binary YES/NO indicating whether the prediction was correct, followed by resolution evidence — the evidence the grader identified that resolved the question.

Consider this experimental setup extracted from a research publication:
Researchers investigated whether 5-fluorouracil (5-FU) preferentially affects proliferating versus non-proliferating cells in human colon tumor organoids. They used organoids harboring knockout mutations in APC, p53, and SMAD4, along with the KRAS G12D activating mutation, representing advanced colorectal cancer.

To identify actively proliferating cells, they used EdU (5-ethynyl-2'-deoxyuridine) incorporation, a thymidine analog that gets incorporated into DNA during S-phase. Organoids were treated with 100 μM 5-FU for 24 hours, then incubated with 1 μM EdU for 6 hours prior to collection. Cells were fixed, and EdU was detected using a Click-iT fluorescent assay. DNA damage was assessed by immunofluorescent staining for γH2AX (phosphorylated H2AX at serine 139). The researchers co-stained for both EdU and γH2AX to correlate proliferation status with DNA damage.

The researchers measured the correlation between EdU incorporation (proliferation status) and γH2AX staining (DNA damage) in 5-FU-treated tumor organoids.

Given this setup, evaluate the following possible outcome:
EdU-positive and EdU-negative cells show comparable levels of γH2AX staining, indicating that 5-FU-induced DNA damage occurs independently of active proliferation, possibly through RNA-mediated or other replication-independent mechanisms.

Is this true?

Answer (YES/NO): NO